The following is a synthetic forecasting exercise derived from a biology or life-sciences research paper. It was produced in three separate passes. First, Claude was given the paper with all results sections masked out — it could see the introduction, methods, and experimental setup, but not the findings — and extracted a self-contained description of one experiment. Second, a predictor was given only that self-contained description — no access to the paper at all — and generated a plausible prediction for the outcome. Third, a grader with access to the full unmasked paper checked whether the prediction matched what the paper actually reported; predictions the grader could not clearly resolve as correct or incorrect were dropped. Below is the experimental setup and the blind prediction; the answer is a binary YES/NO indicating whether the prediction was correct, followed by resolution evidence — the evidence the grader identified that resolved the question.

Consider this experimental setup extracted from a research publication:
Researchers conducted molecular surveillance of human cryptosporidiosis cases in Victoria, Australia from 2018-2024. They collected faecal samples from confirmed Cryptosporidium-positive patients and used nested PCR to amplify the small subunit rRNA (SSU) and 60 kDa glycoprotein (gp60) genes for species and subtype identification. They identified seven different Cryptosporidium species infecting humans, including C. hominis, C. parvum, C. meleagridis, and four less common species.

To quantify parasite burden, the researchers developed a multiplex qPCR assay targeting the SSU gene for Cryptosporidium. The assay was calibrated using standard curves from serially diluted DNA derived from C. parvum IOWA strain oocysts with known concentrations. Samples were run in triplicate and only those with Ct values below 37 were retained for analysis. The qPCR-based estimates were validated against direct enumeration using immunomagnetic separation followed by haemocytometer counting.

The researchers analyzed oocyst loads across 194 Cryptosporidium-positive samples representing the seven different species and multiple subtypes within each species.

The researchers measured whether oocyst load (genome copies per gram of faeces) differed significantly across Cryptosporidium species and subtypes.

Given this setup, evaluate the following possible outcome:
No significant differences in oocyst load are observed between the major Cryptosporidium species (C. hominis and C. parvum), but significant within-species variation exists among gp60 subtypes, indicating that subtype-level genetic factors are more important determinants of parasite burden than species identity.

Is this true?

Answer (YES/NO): NO